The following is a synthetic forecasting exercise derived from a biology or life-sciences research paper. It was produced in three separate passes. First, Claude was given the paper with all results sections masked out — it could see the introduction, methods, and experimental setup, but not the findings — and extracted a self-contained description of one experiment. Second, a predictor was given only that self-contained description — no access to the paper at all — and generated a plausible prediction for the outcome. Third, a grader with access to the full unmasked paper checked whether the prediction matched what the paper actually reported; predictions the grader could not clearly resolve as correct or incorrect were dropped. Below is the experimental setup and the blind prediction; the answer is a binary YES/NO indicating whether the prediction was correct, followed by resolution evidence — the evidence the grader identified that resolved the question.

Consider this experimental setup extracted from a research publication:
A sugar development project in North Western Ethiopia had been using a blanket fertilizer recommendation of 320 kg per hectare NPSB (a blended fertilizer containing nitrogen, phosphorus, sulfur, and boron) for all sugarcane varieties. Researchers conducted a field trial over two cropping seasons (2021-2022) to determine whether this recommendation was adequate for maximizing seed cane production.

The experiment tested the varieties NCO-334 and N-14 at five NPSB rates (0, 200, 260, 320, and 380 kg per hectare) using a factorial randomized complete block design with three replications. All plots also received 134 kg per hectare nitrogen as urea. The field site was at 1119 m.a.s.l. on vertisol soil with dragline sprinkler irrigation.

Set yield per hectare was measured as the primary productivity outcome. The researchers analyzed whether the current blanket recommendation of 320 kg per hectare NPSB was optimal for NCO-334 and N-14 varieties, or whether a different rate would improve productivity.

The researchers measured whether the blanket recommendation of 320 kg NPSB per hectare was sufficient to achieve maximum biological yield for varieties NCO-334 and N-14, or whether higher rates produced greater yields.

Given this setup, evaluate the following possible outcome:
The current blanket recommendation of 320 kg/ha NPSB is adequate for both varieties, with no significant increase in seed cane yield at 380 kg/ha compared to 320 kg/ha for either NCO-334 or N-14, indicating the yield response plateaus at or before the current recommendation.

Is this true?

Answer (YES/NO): NO